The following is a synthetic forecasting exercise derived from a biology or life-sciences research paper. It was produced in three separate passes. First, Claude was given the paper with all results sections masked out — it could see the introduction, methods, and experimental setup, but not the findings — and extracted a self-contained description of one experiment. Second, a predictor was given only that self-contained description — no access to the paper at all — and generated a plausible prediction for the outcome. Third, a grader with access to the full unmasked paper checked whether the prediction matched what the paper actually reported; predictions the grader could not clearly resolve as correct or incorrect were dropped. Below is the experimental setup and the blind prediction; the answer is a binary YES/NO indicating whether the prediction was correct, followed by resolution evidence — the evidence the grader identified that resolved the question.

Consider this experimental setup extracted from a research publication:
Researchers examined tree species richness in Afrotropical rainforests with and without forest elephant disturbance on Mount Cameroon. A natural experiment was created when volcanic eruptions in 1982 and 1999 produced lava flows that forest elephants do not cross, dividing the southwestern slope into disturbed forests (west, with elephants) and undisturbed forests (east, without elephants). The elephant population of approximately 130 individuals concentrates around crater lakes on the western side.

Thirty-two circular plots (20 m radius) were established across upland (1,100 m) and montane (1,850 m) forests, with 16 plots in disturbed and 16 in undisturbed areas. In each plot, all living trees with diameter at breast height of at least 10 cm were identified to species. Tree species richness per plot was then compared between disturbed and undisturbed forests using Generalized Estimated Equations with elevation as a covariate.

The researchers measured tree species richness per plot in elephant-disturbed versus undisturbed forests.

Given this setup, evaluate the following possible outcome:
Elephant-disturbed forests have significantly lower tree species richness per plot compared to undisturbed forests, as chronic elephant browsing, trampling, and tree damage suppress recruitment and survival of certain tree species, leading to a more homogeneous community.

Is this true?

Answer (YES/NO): YES